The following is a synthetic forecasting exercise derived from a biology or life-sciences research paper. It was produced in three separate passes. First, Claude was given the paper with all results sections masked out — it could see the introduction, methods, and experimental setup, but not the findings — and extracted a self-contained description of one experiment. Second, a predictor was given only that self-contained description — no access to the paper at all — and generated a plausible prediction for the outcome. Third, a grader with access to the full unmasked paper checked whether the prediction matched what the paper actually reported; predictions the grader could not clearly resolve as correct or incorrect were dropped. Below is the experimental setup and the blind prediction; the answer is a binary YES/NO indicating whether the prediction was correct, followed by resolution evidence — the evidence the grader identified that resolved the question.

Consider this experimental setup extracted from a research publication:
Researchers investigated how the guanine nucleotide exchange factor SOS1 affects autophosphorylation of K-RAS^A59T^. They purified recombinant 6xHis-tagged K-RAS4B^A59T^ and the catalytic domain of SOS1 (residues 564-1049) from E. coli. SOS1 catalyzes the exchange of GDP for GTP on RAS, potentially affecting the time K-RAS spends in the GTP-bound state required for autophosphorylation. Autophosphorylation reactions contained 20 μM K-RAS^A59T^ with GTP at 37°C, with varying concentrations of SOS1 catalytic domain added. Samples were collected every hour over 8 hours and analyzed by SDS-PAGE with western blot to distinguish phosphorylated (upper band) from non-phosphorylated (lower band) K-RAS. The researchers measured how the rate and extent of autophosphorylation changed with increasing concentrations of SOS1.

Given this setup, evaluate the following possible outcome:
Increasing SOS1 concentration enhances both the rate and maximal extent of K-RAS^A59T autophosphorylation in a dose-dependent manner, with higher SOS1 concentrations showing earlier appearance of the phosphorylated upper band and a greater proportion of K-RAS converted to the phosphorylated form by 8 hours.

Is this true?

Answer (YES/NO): NO